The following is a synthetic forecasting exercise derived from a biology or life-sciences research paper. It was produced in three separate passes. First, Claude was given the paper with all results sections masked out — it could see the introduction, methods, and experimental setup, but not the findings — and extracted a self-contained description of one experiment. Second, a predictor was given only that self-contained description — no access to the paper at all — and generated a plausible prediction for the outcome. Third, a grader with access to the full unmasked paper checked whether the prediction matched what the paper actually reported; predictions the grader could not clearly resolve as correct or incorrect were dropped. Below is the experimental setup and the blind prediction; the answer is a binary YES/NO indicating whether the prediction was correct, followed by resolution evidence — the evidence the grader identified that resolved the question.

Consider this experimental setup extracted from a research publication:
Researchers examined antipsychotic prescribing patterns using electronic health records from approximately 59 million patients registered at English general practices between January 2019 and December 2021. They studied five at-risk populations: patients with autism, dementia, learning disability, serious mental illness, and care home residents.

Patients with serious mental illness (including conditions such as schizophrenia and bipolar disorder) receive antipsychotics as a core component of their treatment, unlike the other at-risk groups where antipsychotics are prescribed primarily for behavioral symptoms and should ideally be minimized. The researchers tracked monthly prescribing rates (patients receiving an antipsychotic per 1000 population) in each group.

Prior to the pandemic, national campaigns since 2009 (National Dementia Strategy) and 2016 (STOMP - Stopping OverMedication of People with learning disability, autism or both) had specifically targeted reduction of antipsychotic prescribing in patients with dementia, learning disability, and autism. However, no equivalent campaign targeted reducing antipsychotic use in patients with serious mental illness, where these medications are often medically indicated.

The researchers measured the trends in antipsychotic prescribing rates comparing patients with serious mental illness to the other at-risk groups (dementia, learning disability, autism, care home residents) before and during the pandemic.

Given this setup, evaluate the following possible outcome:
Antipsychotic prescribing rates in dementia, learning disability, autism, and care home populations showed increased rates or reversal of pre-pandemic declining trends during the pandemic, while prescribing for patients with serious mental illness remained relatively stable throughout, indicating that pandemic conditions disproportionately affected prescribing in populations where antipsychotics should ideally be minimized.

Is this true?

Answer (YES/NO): NO